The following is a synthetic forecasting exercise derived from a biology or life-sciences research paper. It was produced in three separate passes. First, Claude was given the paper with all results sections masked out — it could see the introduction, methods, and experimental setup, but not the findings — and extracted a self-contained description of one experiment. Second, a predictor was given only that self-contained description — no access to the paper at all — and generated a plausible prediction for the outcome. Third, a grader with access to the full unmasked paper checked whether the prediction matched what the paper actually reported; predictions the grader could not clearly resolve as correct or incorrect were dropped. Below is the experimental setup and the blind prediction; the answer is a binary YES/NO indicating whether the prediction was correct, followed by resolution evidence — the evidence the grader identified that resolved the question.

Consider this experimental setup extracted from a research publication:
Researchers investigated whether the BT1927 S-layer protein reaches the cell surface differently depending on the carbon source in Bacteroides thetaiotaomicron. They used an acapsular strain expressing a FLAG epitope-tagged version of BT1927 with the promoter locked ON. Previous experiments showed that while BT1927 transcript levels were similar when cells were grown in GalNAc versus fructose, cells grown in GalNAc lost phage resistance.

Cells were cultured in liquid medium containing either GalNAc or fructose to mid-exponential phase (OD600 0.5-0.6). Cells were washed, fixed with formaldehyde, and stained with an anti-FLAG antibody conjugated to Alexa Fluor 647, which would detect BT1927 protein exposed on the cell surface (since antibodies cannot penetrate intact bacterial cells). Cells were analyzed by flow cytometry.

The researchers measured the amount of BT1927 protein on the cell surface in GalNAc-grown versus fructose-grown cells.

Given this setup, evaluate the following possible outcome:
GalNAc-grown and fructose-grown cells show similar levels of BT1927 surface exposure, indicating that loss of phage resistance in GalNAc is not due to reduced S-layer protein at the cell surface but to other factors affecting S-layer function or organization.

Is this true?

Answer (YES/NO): NO